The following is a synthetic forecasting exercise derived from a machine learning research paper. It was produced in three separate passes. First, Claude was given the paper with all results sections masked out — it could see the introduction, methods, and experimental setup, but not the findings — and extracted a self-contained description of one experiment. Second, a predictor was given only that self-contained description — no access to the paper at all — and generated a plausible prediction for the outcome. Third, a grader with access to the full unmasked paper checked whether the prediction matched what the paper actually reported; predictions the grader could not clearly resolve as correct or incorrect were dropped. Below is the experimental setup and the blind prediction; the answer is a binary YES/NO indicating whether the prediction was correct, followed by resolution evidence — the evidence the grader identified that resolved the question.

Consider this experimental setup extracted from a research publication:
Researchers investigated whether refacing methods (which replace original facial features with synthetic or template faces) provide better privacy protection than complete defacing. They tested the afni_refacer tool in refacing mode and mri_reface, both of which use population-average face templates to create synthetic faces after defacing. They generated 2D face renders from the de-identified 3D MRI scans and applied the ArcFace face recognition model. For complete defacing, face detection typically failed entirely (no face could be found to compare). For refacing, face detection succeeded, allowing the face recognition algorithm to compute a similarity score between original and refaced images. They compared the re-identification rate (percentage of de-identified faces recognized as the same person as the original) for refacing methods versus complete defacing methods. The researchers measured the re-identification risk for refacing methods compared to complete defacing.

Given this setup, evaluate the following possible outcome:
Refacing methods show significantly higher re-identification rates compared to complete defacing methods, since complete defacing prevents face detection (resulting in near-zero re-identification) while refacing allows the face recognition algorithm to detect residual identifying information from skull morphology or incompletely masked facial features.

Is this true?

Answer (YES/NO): NO